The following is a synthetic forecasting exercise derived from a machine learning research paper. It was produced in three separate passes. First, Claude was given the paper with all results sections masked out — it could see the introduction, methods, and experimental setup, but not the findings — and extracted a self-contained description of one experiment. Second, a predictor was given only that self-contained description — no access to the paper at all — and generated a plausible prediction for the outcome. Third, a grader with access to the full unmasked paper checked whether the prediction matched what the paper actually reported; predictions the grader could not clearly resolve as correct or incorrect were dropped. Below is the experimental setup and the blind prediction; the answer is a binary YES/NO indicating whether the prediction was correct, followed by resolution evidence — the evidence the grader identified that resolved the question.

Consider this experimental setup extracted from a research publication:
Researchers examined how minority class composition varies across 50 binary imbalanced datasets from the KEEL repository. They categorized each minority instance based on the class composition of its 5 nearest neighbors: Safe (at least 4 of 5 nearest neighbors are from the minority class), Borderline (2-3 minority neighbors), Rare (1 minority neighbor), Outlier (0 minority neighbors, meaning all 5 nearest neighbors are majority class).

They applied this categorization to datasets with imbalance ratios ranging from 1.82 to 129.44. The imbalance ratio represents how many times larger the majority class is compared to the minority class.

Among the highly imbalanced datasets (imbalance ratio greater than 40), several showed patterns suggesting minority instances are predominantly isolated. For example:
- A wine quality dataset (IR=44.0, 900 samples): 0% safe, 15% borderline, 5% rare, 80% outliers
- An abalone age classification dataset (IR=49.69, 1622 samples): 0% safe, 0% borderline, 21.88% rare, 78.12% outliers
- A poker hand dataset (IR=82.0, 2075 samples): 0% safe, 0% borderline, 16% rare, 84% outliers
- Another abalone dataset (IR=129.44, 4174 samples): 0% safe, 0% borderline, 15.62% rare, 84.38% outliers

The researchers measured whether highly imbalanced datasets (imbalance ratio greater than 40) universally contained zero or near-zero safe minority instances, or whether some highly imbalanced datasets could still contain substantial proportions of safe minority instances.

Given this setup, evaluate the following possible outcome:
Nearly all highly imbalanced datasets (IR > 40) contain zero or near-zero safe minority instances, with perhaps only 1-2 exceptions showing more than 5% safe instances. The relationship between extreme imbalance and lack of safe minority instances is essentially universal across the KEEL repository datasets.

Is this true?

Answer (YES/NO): NO